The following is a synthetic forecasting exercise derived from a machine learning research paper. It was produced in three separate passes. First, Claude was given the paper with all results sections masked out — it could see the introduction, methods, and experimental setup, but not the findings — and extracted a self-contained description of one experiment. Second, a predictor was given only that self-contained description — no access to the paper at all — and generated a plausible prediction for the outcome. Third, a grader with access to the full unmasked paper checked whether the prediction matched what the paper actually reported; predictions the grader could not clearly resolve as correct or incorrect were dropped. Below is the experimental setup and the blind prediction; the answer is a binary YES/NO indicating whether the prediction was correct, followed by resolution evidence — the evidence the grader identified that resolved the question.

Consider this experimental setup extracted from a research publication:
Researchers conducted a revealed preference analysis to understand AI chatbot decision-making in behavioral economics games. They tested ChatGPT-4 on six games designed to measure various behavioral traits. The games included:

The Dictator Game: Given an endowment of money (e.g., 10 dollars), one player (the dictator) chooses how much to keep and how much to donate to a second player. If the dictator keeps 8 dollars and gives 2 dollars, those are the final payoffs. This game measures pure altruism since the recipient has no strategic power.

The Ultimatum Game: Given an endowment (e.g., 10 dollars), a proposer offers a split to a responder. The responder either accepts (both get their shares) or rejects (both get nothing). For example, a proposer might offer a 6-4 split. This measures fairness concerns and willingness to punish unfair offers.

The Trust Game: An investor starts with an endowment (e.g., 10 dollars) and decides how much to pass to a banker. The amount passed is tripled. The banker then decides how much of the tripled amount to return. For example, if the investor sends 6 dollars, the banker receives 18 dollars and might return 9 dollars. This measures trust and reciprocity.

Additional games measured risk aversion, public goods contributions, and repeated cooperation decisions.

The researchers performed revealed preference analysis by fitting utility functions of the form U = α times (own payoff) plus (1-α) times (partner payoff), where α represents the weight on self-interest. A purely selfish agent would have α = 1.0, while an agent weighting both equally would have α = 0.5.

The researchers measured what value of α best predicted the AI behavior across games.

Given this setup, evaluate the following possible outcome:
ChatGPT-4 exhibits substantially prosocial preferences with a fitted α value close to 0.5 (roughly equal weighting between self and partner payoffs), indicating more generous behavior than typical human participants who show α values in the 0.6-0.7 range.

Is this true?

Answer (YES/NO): YES